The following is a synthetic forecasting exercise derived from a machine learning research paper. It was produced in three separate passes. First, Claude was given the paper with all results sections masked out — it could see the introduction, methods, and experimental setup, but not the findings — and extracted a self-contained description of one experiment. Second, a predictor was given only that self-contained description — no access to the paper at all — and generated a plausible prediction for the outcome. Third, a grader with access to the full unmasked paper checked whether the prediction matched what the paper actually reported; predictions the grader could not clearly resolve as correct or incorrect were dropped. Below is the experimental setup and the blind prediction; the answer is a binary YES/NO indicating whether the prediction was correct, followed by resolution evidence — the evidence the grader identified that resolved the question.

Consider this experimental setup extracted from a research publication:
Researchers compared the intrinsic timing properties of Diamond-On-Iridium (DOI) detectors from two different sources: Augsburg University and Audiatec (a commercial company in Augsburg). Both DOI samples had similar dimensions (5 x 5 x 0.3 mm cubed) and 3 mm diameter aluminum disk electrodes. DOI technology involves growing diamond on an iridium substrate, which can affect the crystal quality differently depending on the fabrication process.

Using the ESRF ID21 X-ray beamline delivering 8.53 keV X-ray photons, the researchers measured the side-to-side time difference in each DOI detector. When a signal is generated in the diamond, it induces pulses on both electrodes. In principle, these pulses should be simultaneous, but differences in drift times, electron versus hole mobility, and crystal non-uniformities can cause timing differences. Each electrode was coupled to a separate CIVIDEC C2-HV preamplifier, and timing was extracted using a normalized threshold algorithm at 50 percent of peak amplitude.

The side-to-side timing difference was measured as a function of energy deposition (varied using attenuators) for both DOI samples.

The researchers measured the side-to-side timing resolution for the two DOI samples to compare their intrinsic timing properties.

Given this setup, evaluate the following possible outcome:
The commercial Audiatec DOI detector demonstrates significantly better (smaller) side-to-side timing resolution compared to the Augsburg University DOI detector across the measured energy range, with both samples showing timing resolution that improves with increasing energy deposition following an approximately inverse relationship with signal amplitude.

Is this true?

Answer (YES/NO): NO